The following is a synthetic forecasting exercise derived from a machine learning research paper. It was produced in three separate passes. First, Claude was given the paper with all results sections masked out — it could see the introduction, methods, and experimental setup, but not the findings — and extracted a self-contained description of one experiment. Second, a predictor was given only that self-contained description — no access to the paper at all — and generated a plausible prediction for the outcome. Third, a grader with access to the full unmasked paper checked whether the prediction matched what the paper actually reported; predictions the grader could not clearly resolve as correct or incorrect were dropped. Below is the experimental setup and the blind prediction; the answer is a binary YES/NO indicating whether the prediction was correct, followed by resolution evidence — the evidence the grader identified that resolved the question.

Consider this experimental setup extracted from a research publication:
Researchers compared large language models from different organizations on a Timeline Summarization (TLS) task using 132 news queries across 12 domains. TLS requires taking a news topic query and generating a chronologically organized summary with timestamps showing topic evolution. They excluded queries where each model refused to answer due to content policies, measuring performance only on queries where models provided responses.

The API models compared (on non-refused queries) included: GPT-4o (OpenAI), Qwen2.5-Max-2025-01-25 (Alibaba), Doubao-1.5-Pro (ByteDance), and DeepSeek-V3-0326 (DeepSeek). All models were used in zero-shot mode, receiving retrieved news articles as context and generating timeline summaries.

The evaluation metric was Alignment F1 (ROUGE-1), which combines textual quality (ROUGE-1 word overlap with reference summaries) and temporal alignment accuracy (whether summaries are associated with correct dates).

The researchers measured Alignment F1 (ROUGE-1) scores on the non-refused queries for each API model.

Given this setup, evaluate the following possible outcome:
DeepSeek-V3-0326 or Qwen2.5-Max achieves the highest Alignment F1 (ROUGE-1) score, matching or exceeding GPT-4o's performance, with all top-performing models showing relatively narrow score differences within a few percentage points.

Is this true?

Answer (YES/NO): NO